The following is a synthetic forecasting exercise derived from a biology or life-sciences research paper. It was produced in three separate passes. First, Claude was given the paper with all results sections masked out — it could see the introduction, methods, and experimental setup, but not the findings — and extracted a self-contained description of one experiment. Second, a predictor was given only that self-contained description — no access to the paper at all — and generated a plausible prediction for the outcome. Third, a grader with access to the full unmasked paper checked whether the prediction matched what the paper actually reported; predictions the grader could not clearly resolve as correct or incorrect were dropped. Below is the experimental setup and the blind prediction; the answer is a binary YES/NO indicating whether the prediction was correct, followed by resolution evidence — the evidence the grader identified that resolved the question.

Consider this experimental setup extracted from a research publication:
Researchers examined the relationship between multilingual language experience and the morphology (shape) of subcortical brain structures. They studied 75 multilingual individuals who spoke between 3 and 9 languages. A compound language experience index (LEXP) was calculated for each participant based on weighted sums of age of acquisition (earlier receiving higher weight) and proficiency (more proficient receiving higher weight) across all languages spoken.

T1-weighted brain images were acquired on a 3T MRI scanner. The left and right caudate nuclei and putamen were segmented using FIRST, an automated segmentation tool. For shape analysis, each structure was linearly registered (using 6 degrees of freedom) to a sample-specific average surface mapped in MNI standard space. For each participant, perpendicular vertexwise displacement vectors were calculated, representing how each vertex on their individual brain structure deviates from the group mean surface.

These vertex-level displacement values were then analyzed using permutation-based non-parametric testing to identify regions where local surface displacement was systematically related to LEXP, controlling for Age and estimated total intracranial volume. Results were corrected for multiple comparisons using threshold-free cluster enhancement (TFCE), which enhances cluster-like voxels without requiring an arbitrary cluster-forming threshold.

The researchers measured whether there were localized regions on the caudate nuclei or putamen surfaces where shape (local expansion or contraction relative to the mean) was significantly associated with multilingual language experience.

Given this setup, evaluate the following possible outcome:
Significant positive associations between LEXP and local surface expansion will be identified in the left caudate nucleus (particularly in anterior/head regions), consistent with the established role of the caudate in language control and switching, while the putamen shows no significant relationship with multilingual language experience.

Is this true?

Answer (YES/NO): YES